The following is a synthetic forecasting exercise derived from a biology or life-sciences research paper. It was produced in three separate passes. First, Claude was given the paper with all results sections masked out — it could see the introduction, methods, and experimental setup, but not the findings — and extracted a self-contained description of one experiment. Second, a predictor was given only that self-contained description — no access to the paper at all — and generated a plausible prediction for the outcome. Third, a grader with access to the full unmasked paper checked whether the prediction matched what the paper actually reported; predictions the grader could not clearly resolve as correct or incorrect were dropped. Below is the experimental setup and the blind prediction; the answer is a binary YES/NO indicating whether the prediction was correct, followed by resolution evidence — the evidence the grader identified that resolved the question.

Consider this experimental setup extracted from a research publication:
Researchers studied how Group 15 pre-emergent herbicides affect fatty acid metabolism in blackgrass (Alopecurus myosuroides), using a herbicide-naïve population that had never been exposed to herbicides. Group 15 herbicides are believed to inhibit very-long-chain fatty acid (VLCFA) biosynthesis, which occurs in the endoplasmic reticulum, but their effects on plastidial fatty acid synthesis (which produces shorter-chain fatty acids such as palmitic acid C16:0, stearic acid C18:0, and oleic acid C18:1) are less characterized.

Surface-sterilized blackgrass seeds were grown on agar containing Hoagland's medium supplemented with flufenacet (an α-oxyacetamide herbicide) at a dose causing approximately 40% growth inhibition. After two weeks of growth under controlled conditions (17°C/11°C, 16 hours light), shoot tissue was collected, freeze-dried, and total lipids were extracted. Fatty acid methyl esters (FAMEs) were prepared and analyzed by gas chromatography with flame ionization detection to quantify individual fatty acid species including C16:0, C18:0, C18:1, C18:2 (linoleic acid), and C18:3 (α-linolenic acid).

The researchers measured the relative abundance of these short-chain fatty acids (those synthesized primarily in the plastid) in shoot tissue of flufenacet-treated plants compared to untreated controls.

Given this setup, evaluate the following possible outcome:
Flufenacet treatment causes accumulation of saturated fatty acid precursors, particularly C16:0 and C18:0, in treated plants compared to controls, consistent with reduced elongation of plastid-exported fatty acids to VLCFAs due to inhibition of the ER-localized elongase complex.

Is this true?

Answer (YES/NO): NO